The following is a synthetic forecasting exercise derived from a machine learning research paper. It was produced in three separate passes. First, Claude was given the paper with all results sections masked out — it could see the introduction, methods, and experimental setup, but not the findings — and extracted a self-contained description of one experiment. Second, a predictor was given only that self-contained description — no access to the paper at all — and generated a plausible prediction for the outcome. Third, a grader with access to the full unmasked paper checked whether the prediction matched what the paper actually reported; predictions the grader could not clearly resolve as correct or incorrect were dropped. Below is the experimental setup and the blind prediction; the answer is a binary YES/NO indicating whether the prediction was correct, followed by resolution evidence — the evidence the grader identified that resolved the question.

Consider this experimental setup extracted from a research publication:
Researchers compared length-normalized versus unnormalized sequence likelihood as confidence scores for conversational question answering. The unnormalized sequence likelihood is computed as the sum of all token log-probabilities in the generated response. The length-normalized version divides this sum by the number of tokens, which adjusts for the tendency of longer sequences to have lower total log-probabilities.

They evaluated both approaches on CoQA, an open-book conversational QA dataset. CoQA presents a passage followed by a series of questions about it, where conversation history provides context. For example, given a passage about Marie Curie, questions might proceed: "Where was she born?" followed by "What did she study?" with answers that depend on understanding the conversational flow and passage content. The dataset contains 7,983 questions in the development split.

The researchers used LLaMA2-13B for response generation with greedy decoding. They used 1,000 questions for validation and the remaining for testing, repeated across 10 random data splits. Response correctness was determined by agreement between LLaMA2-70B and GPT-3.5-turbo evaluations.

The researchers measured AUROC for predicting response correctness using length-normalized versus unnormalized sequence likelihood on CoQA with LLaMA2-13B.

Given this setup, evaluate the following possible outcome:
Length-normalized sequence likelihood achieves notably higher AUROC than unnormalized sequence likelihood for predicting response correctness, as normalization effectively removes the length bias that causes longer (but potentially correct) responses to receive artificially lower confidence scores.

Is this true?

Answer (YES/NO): YES